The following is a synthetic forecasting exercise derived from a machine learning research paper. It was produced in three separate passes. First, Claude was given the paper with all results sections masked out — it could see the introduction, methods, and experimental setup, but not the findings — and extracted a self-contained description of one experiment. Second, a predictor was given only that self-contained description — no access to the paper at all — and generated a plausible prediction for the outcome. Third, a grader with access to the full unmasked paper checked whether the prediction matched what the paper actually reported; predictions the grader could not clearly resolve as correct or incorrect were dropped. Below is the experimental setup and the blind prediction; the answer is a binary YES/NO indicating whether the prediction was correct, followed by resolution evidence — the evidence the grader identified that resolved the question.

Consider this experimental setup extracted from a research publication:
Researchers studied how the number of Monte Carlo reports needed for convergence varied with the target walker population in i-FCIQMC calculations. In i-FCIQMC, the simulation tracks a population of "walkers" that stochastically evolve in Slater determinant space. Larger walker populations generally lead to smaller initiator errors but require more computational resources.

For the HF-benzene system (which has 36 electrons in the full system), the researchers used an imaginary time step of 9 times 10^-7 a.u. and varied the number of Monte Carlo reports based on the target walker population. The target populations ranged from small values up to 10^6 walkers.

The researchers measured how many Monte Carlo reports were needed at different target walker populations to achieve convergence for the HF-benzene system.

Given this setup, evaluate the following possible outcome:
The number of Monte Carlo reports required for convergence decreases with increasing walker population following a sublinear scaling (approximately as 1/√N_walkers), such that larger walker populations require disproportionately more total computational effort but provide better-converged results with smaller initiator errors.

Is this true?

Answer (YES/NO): NO